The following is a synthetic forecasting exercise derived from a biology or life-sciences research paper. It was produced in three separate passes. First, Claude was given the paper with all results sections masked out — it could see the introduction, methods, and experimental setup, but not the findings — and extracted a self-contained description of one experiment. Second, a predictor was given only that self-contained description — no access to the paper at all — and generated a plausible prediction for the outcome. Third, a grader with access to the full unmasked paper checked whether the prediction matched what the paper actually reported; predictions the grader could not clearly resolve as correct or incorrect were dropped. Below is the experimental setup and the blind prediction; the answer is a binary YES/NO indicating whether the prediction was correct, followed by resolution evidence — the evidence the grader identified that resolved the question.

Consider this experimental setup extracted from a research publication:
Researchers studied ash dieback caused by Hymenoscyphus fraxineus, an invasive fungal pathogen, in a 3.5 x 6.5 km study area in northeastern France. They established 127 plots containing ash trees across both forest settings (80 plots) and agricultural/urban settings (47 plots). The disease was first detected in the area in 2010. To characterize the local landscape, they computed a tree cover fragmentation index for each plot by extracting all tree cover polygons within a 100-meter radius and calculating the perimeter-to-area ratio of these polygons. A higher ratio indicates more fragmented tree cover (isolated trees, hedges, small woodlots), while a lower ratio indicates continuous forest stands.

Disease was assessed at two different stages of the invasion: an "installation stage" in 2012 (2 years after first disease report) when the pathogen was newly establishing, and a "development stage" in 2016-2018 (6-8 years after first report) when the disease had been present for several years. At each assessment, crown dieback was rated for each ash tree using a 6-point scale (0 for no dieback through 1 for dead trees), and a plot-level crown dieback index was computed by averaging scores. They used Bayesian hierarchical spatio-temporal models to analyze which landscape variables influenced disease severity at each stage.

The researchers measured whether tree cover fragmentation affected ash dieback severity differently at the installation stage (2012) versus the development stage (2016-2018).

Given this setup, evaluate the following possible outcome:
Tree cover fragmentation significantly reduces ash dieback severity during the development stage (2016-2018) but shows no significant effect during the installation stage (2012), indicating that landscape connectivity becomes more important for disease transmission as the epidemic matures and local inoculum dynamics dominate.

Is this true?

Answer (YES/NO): NO